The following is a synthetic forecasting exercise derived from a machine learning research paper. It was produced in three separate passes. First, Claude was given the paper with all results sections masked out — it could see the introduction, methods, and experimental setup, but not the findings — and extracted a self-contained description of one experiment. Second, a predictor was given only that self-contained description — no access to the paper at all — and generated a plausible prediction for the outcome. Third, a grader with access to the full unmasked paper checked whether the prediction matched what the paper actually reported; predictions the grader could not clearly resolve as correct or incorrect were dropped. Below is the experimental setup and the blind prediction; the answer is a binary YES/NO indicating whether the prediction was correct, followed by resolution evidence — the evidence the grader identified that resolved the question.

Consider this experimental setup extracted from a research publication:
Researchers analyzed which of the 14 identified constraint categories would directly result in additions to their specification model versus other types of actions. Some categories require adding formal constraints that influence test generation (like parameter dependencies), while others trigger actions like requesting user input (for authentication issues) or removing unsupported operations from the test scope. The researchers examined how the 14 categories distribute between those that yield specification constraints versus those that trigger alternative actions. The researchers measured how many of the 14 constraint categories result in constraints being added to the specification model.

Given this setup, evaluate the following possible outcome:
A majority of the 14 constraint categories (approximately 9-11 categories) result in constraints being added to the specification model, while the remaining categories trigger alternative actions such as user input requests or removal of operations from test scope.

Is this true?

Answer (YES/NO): YES